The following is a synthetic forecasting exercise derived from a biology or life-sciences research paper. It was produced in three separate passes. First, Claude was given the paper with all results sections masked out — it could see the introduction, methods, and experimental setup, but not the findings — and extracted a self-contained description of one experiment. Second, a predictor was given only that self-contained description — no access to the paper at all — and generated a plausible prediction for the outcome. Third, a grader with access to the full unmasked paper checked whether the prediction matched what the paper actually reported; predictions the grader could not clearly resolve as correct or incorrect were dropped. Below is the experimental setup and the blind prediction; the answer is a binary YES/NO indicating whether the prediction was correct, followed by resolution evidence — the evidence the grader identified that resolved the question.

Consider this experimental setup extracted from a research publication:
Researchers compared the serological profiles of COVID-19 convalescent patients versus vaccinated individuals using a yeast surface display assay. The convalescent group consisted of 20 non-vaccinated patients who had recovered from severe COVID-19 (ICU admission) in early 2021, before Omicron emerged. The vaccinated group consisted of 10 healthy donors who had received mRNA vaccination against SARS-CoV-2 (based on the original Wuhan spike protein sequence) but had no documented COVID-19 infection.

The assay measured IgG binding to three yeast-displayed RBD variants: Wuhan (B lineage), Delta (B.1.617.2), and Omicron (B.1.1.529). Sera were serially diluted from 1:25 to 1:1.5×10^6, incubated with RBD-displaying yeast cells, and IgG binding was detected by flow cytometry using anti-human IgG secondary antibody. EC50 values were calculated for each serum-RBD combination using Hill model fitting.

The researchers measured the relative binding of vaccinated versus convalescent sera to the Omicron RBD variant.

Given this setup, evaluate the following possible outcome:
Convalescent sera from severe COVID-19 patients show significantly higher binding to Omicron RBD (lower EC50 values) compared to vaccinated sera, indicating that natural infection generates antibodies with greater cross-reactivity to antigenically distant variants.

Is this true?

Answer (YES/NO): NO